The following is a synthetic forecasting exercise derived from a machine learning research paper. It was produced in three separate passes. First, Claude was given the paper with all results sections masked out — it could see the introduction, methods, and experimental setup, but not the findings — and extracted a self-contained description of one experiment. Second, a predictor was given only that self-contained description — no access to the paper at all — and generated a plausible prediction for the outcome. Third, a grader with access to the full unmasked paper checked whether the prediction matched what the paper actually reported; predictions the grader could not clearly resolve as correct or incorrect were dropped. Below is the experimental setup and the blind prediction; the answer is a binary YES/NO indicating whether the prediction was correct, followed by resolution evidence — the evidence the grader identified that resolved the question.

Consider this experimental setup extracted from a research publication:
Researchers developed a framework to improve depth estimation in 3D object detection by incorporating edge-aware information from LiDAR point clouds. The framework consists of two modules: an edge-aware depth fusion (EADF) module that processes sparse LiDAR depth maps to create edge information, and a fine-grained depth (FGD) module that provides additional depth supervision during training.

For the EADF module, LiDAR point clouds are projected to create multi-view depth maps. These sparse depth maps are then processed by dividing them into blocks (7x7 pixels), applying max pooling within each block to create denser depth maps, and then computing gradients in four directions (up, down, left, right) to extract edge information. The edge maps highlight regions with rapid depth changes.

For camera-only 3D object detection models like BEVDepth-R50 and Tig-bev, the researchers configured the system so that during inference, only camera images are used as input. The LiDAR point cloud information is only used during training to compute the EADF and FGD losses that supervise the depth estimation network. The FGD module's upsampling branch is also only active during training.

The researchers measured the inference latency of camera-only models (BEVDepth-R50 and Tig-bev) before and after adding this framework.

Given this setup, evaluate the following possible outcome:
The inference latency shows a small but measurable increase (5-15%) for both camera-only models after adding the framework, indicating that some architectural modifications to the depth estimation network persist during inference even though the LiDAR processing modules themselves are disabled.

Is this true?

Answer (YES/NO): NO